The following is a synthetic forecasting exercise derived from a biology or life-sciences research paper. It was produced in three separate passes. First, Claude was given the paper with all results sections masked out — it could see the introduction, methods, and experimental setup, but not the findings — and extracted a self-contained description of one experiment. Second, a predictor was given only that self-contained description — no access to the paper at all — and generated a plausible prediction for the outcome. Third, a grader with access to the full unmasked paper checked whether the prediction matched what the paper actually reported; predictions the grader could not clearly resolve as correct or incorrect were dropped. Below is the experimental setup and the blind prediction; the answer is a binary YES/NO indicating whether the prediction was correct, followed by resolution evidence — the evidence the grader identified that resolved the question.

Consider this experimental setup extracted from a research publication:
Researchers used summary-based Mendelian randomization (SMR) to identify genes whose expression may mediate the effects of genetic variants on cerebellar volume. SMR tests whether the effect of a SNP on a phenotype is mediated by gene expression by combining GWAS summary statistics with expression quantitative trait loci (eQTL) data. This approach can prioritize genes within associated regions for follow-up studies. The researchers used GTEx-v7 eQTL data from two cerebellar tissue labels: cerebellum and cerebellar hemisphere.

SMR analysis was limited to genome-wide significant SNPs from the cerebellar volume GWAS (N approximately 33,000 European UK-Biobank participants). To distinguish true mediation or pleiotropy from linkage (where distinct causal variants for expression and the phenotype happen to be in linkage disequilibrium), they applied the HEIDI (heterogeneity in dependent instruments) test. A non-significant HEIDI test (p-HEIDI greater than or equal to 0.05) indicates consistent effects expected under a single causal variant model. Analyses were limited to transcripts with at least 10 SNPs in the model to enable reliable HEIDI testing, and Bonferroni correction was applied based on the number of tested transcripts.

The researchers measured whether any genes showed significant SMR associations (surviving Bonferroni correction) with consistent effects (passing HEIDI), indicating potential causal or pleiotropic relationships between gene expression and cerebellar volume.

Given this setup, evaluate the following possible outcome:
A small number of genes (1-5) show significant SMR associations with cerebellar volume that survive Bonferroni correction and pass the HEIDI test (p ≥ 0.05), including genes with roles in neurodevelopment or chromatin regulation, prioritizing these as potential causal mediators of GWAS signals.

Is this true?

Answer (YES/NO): NO